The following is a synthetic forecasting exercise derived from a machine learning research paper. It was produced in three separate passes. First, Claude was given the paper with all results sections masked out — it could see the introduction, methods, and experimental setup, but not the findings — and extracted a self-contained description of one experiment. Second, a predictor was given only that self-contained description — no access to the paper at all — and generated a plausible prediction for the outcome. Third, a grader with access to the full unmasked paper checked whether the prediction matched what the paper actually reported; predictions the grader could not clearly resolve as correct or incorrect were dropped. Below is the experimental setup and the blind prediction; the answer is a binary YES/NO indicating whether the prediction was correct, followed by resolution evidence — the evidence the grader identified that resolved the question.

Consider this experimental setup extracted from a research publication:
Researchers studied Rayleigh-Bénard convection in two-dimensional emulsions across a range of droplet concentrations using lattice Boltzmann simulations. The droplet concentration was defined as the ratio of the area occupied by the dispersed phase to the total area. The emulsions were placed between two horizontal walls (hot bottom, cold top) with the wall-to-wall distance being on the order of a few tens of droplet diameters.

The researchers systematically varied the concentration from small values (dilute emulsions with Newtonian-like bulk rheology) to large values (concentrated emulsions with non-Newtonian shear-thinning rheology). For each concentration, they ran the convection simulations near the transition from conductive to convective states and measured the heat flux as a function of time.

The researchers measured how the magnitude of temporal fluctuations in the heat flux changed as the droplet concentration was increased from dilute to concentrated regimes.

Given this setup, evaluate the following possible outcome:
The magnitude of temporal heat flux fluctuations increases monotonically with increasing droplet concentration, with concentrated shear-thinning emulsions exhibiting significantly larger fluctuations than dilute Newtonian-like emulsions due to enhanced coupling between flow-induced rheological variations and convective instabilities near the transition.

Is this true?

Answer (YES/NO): YES